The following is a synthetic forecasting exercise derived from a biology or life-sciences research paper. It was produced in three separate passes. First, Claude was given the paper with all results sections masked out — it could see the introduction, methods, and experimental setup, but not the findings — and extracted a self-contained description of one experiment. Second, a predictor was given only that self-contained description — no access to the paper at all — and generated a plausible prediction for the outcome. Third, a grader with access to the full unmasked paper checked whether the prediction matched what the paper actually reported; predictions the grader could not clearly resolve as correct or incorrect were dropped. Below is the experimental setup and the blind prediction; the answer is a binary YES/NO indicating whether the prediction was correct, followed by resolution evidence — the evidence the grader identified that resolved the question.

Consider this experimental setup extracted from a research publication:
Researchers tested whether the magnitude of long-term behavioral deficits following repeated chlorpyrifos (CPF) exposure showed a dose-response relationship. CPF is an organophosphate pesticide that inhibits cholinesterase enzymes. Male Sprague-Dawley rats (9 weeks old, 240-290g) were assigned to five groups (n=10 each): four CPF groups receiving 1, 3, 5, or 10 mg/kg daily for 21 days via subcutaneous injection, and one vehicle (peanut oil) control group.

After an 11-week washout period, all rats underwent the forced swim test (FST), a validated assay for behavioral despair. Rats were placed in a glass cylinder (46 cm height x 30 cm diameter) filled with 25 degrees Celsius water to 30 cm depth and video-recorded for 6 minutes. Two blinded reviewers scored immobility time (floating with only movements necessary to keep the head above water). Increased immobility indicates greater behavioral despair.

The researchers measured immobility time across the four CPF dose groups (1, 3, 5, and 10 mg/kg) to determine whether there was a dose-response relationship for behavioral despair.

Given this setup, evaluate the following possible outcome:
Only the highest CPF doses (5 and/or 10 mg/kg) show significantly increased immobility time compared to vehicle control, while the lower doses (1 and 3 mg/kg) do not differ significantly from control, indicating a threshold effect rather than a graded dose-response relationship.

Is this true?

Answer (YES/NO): NO